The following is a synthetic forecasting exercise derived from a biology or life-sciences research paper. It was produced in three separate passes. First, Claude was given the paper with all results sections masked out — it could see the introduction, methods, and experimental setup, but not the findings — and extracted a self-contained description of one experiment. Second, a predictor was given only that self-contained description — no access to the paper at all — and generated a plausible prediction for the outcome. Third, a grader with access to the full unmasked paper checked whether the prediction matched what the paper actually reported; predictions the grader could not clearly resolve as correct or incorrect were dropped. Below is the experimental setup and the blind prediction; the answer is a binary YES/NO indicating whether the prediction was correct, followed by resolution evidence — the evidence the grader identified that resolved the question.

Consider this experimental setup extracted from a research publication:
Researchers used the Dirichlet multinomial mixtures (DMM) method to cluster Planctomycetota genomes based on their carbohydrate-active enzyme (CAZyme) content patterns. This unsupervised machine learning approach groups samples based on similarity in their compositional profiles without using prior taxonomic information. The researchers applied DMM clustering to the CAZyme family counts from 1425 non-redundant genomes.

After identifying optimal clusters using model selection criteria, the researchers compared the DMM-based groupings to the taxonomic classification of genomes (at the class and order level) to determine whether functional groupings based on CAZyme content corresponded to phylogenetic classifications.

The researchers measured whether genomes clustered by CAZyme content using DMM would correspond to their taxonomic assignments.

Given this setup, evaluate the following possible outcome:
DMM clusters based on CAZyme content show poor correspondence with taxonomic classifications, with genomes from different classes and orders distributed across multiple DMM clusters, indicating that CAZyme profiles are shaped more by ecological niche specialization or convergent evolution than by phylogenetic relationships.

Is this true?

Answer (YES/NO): NO